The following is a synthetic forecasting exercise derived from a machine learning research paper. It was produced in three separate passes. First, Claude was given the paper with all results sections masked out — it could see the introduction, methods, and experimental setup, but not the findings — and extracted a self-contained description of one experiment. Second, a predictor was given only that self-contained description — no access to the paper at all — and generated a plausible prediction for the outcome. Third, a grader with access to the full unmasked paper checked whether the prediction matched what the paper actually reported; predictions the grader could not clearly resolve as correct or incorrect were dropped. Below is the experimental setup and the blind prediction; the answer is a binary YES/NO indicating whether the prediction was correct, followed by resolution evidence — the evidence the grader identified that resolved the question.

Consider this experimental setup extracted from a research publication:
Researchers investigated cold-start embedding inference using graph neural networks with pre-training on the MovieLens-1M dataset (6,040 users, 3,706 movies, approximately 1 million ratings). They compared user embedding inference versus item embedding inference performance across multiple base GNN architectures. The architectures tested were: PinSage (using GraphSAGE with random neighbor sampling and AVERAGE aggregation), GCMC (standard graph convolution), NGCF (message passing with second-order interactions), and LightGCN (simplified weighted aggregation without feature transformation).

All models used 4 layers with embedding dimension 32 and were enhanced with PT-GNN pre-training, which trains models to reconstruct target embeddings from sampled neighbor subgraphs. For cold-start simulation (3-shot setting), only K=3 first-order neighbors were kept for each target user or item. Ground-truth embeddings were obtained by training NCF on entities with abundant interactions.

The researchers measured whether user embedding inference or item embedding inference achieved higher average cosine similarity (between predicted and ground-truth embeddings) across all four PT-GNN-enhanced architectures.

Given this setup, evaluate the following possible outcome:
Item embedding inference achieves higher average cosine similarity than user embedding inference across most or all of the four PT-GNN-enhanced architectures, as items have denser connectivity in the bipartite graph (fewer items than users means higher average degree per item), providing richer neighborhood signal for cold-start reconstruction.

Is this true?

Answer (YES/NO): NO